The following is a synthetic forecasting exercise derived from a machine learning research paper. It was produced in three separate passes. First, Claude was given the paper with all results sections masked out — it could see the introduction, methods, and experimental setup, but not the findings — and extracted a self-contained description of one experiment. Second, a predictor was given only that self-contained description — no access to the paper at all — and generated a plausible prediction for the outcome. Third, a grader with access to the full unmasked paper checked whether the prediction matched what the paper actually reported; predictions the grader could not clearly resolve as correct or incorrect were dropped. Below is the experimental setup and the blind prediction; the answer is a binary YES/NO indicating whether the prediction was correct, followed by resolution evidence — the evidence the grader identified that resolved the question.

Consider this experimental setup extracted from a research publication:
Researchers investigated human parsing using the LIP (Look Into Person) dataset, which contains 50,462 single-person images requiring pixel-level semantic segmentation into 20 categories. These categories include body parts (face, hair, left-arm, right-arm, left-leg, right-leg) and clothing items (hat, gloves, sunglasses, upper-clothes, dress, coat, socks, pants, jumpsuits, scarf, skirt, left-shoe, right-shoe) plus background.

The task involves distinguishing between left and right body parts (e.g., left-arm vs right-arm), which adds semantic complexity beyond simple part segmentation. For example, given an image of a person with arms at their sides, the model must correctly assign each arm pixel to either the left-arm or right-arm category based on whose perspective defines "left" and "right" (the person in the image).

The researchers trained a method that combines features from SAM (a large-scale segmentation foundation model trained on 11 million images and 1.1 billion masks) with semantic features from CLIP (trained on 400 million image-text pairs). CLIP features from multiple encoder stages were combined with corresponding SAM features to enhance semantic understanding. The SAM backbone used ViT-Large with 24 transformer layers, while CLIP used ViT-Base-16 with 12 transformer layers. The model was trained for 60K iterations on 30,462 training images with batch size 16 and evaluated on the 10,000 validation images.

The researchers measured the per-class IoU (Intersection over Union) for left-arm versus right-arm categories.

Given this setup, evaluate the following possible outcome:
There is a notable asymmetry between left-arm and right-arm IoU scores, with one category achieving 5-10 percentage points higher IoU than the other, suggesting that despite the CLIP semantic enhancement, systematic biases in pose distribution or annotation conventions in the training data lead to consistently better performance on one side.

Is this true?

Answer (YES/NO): NO